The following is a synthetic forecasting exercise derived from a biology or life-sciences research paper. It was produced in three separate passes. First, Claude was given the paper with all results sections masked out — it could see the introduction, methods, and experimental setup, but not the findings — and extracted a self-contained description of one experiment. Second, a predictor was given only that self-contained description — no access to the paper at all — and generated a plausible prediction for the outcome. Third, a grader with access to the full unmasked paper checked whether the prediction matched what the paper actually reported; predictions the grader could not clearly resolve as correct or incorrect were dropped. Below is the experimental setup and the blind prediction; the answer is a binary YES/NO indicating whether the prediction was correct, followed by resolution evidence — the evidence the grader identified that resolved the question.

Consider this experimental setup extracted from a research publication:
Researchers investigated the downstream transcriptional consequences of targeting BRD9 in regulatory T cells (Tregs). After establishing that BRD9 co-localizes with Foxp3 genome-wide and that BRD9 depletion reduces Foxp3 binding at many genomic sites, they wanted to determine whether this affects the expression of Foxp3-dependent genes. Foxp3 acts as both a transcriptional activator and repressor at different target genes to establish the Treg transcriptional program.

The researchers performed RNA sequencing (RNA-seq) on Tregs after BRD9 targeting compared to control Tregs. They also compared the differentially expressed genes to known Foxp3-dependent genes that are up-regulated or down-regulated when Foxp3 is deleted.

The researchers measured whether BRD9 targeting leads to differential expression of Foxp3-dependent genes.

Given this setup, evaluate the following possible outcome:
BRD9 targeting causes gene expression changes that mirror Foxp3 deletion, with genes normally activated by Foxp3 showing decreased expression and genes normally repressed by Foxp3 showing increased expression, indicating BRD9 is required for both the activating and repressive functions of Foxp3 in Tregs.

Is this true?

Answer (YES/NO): YES